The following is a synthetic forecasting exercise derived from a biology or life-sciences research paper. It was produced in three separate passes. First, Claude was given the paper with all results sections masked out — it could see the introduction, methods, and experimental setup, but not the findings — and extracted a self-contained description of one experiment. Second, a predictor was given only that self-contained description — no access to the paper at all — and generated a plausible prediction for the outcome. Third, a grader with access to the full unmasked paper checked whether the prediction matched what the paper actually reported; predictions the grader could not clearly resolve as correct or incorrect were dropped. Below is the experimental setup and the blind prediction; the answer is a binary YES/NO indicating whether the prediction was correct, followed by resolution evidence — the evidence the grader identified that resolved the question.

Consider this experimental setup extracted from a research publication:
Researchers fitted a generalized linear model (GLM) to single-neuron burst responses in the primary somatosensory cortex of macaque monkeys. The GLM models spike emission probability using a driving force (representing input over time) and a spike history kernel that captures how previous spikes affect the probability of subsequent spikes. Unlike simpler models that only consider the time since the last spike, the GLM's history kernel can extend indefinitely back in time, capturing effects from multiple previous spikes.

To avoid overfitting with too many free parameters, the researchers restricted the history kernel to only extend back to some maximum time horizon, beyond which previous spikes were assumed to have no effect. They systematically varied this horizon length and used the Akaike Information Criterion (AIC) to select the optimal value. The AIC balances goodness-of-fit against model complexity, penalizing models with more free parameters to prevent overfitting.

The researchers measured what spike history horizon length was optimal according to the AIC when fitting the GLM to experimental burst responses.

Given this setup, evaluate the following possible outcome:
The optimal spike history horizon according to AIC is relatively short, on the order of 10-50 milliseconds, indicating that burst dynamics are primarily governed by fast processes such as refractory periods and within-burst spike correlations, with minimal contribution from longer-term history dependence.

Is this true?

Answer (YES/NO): NO